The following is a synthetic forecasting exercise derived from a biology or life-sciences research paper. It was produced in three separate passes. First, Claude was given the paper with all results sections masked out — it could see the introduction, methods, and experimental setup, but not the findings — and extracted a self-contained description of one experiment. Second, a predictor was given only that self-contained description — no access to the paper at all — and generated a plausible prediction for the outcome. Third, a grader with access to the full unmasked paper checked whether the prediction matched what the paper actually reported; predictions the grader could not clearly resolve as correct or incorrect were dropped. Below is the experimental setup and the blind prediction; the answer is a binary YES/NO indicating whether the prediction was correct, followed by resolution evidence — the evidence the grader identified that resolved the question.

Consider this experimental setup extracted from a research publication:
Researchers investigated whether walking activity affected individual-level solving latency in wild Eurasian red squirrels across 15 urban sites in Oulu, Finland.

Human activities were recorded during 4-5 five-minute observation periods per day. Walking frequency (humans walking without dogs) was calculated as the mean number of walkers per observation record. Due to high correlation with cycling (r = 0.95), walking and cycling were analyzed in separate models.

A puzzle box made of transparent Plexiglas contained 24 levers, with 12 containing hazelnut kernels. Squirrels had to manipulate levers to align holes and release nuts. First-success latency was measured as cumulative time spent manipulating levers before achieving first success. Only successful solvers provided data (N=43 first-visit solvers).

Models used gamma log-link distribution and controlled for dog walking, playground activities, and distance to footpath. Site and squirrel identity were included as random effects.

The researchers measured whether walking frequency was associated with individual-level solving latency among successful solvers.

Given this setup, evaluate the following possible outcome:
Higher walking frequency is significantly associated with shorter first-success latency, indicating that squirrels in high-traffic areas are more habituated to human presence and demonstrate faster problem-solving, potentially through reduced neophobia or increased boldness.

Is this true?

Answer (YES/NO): NO